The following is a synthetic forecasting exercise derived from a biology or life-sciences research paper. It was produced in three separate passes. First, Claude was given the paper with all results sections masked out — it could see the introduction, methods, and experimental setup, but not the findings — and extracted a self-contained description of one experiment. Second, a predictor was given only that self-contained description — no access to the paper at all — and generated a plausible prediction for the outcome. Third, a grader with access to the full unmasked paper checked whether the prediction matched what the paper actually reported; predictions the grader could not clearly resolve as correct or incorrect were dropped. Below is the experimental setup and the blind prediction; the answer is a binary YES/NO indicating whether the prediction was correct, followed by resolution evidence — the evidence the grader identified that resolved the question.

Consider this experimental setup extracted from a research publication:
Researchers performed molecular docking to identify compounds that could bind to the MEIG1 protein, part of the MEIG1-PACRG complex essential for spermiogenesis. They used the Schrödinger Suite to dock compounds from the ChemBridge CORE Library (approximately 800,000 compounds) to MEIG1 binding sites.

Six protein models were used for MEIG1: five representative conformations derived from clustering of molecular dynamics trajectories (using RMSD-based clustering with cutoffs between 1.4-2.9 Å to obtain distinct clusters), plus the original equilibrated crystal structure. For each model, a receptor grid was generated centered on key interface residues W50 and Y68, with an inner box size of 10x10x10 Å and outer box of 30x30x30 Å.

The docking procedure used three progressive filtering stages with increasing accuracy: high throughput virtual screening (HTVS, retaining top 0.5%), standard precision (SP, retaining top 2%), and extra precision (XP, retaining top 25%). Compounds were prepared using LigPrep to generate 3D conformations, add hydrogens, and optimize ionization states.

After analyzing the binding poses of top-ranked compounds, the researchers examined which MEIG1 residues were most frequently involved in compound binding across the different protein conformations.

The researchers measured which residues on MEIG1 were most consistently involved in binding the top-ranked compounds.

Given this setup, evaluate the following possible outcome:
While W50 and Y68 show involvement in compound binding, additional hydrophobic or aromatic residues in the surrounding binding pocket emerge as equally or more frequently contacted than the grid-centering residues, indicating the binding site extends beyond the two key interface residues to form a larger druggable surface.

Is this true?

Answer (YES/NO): NO